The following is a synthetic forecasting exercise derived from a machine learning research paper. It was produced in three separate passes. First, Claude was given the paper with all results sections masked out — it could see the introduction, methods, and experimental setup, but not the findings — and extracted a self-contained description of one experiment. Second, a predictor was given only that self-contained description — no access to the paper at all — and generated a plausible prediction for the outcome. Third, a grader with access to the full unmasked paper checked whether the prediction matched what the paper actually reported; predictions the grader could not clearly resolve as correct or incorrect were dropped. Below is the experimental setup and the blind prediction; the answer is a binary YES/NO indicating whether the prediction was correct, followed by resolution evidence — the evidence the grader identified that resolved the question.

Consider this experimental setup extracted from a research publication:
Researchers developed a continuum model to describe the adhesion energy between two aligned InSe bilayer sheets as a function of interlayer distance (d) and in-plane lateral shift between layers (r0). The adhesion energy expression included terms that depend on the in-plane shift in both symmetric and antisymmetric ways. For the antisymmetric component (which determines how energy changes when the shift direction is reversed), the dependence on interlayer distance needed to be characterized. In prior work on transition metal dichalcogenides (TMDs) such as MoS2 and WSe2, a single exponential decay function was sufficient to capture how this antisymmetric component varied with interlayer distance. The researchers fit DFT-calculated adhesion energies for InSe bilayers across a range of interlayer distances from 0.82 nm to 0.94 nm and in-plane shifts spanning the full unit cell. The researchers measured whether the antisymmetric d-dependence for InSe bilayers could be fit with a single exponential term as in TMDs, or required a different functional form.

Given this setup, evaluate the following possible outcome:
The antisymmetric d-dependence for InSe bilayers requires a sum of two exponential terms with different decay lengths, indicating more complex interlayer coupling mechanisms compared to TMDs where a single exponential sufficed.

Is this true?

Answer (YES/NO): YES